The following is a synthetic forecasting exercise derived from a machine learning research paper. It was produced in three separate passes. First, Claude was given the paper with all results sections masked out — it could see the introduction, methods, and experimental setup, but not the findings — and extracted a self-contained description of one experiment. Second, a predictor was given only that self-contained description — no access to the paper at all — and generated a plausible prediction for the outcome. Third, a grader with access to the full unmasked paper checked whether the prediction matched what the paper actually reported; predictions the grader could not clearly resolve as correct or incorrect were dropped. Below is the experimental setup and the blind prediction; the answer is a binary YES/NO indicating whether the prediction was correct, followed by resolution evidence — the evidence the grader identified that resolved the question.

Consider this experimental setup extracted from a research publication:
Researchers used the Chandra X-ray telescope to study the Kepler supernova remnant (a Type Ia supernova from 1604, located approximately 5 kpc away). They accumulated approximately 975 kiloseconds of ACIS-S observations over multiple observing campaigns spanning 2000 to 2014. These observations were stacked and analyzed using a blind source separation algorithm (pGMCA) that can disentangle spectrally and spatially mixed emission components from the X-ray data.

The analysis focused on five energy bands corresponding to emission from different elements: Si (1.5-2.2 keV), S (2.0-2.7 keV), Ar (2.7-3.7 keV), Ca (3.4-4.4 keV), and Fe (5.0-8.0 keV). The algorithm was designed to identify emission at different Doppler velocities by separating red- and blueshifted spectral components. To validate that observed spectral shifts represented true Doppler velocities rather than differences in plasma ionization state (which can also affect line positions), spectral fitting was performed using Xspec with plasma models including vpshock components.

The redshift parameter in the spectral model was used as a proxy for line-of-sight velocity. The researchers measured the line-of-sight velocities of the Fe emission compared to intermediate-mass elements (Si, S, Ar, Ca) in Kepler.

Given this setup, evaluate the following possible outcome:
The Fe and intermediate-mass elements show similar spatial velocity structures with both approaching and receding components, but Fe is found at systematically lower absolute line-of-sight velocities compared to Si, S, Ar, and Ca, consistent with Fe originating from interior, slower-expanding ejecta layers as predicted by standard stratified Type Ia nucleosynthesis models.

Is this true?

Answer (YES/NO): YES